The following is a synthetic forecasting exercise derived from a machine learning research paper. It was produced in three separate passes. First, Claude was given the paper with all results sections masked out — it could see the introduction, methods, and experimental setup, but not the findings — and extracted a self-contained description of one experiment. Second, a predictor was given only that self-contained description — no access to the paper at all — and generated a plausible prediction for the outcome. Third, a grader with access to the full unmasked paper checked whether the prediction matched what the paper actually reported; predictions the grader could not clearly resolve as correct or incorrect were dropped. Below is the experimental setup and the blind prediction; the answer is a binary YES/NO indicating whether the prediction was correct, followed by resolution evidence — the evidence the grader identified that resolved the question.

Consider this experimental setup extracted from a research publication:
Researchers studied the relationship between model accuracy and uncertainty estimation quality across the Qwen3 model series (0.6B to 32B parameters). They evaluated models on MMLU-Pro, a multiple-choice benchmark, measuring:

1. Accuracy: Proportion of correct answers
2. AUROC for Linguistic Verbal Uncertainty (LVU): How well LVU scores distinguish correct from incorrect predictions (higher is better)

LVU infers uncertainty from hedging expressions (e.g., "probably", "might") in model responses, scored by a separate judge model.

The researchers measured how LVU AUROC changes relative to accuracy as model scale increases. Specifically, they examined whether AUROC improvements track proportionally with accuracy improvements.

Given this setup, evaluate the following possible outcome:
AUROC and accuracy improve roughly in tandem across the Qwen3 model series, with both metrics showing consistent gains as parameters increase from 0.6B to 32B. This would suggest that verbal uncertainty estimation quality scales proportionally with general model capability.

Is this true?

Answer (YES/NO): NO